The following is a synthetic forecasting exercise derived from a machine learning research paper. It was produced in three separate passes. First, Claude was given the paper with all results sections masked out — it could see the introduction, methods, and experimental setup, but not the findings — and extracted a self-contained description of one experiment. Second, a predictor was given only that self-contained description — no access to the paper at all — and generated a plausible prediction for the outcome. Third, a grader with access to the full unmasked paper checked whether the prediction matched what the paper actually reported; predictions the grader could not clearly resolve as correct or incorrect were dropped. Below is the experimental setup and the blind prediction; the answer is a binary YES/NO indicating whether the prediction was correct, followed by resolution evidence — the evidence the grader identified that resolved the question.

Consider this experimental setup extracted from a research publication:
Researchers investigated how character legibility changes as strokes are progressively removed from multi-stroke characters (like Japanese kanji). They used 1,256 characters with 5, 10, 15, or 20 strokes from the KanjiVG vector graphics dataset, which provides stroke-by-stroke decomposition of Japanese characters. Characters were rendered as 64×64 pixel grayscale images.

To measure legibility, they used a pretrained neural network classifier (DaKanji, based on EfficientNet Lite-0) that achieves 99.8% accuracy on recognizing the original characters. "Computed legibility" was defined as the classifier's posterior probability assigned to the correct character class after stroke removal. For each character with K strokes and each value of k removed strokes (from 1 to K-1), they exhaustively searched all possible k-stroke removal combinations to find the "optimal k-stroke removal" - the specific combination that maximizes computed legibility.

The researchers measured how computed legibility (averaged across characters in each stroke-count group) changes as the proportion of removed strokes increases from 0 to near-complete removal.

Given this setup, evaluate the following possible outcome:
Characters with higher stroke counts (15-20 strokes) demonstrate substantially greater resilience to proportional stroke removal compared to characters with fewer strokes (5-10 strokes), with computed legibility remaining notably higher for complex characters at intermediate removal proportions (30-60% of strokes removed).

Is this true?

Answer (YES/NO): YES